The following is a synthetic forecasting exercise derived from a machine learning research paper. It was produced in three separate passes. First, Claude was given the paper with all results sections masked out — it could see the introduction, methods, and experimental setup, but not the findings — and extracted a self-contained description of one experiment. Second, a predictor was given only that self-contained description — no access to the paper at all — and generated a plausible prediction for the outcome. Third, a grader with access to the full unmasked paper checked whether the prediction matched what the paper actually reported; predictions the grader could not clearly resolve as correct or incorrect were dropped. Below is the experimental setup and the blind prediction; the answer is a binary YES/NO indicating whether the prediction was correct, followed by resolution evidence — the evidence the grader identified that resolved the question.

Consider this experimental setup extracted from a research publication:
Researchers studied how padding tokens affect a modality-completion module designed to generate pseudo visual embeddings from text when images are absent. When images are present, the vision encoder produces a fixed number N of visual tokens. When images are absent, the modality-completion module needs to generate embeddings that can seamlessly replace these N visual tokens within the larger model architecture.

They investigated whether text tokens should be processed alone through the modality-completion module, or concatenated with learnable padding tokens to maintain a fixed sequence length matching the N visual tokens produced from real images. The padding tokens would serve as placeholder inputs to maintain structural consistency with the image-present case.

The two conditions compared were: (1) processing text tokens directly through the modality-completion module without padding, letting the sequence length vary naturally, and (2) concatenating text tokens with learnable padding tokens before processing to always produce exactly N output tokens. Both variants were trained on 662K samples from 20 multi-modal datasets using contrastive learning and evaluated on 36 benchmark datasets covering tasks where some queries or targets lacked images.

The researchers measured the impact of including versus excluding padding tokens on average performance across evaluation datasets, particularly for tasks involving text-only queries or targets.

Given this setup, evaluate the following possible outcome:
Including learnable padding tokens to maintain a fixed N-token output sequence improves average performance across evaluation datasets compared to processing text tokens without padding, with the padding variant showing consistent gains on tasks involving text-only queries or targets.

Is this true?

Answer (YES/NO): YES